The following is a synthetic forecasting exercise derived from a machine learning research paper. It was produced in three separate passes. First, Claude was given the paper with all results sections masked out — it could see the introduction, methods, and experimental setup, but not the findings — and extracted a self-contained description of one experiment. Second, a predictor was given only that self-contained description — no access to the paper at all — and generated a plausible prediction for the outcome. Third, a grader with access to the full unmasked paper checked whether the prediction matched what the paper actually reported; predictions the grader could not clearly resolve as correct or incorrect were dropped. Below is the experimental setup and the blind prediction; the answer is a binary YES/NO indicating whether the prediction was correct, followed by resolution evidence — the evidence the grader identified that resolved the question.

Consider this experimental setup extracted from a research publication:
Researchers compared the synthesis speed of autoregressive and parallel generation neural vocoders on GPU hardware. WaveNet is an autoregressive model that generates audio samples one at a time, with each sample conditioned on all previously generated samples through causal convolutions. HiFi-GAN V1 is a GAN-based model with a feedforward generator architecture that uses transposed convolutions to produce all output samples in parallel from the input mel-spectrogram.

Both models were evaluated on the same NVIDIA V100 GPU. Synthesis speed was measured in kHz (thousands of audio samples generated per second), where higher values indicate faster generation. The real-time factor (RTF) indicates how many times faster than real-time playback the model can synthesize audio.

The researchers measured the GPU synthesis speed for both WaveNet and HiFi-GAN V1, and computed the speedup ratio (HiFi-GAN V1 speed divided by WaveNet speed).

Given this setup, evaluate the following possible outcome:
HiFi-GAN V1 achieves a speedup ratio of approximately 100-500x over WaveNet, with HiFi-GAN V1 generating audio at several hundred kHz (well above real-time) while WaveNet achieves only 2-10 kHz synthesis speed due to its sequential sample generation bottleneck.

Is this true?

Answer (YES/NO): NO